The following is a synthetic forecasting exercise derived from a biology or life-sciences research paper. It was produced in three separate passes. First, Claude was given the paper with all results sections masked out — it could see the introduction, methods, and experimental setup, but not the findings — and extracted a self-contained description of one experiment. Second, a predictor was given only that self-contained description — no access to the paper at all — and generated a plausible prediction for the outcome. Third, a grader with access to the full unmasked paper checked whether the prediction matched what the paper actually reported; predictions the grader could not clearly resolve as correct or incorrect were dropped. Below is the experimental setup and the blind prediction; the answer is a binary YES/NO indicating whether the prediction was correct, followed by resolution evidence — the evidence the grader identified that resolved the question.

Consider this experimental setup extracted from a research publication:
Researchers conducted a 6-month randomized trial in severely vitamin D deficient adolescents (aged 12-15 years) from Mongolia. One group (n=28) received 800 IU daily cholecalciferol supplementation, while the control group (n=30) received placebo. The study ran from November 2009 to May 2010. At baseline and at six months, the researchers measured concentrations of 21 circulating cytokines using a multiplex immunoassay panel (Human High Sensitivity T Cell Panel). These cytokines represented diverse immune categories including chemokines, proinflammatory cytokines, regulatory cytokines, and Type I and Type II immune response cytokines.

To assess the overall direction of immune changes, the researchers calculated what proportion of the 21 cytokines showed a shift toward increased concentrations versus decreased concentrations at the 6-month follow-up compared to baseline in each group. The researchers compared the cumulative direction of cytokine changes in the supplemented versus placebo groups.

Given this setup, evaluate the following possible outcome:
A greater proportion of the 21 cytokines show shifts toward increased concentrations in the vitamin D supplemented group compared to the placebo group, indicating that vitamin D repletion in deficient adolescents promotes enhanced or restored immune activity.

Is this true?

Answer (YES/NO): YES